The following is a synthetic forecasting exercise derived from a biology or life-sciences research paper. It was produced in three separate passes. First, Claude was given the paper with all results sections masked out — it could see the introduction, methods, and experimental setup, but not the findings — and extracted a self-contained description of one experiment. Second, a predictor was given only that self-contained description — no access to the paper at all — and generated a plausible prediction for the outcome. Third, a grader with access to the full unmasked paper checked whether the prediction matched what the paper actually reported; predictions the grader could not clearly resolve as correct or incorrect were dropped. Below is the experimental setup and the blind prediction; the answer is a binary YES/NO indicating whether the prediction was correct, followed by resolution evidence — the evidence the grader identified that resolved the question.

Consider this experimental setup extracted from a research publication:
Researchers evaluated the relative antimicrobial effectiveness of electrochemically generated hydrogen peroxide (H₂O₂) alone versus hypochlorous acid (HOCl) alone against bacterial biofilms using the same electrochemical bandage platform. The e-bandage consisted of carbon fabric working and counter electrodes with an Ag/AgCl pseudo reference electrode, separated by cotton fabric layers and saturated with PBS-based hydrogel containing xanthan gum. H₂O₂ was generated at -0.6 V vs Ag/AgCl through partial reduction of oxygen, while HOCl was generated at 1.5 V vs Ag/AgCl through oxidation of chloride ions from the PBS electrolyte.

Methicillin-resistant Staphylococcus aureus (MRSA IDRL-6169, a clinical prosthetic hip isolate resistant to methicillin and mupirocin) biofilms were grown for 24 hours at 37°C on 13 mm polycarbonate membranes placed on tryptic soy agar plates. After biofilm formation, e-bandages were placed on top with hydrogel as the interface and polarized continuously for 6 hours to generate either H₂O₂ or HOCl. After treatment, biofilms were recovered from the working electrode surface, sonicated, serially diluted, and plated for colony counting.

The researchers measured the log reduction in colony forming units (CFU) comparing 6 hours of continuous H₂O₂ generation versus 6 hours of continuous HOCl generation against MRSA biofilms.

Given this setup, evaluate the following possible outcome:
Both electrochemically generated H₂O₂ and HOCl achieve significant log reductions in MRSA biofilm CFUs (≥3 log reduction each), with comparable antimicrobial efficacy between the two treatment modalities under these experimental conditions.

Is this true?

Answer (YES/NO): NO